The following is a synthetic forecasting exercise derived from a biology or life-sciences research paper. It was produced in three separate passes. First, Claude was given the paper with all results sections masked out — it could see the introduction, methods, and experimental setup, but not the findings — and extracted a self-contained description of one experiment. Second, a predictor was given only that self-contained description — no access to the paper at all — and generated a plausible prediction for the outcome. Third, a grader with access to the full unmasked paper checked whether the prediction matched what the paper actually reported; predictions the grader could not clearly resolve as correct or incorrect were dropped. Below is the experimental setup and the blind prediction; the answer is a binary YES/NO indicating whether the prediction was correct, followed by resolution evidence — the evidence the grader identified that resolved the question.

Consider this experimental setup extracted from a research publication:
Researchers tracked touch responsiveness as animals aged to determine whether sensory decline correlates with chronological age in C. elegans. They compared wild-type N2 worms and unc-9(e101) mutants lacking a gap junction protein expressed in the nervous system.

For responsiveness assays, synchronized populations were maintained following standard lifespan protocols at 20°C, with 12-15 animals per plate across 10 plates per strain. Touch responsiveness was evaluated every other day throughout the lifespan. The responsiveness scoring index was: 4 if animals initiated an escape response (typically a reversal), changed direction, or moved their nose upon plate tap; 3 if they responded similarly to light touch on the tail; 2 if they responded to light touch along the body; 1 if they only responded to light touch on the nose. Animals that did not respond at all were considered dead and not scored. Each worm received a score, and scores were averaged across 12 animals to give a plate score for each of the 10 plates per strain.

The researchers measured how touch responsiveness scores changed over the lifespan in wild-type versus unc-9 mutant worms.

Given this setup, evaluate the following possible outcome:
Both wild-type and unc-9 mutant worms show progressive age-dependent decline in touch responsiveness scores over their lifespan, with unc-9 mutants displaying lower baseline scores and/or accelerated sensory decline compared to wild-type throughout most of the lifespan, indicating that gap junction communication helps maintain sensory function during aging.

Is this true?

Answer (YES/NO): NO